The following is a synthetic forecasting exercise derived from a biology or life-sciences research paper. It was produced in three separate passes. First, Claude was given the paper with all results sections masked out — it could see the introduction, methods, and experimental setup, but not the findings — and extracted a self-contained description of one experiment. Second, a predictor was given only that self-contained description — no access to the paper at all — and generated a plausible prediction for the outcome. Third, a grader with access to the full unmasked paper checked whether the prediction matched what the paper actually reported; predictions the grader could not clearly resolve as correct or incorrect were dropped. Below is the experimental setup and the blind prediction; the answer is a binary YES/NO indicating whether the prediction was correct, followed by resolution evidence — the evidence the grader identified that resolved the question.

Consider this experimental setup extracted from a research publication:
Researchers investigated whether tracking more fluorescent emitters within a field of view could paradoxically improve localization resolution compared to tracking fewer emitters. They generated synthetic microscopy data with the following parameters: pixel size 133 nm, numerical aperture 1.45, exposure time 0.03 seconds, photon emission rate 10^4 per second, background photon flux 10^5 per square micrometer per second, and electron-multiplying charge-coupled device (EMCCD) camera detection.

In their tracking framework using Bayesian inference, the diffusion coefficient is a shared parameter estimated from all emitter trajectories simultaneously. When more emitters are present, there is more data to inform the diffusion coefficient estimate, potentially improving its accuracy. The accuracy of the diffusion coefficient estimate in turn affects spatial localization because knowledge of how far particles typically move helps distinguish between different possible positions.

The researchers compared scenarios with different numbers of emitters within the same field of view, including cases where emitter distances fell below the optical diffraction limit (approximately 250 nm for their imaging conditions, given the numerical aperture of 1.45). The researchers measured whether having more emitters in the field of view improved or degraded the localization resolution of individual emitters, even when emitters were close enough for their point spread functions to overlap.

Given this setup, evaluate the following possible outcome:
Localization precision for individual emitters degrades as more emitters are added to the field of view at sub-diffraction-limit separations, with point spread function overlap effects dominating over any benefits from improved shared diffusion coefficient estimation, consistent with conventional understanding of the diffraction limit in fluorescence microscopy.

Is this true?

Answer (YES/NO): NO